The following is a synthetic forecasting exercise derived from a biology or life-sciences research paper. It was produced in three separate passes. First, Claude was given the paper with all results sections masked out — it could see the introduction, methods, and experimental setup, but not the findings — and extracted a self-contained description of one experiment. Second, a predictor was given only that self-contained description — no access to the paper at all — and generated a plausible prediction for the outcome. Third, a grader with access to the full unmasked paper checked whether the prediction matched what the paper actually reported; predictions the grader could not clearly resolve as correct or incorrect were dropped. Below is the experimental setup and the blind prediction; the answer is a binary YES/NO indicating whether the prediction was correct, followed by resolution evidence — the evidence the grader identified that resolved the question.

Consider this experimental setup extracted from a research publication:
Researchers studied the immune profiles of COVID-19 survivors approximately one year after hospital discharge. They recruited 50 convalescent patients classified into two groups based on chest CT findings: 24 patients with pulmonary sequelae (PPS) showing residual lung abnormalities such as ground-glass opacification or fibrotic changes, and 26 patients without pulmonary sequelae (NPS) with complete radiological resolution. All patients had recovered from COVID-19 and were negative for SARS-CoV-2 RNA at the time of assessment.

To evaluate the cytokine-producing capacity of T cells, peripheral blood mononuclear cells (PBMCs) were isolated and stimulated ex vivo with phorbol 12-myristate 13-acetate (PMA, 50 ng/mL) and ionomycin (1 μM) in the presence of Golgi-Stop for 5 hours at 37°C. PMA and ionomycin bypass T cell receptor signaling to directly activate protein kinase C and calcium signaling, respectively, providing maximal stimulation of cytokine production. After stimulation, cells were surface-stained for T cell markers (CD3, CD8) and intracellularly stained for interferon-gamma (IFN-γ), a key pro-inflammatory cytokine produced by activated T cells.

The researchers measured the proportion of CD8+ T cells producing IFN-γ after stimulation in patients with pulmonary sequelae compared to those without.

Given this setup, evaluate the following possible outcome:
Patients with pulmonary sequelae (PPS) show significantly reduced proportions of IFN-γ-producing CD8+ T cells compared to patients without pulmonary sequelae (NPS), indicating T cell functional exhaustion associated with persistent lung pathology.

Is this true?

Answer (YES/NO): NO